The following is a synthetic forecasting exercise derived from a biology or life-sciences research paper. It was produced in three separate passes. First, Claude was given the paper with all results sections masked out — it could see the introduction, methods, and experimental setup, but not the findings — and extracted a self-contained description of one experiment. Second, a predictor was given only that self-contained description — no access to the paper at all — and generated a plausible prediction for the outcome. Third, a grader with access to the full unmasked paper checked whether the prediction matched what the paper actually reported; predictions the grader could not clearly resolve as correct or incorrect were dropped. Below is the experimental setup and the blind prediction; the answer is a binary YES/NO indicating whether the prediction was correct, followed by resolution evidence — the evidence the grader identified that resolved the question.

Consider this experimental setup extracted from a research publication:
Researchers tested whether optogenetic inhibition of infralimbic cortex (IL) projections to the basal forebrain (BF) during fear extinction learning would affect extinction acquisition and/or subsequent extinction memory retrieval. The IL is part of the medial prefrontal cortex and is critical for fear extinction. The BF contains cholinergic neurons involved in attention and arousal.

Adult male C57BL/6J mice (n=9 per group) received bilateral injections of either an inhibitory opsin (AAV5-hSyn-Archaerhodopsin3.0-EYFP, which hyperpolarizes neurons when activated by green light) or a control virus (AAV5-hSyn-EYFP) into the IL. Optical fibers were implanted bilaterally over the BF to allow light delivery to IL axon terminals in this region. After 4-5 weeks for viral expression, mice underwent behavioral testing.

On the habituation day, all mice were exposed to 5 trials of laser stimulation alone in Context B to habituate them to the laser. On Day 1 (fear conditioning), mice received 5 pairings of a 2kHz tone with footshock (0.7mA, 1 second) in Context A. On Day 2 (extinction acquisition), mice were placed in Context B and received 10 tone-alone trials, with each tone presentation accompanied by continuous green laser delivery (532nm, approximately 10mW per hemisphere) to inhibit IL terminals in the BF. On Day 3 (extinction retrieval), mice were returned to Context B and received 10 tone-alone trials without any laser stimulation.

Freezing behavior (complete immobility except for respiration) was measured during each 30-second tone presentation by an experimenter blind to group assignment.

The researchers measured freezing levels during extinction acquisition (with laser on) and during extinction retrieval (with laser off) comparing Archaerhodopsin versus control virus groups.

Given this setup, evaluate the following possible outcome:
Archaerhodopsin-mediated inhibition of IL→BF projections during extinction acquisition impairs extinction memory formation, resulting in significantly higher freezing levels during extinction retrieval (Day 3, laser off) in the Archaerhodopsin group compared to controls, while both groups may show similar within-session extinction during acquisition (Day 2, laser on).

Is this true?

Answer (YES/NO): NO